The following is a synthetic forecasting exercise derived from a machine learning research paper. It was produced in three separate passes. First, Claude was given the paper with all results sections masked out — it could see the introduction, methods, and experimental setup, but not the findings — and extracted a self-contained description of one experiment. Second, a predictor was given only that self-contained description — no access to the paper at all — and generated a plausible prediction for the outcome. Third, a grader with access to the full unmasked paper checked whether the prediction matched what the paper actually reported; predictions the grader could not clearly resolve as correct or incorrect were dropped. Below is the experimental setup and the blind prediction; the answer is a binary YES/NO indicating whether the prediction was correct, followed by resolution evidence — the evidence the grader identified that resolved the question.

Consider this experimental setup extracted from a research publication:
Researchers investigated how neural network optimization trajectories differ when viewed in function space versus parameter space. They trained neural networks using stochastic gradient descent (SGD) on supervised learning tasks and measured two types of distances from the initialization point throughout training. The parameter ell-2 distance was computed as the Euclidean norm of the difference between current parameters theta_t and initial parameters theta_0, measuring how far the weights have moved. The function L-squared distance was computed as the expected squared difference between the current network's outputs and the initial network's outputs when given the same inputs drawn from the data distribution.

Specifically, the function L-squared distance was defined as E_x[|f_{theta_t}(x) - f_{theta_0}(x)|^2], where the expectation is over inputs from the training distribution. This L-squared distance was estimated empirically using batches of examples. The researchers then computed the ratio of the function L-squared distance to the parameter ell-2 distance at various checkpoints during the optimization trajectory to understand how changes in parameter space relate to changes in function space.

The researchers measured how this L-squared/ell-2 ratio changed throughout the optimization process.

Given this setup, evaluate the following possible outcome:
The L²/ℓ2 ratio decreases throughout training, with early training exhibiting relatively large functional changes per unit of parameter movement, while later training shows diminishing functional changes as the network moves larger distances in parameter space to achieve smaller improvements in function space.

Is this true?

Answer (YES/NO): YES